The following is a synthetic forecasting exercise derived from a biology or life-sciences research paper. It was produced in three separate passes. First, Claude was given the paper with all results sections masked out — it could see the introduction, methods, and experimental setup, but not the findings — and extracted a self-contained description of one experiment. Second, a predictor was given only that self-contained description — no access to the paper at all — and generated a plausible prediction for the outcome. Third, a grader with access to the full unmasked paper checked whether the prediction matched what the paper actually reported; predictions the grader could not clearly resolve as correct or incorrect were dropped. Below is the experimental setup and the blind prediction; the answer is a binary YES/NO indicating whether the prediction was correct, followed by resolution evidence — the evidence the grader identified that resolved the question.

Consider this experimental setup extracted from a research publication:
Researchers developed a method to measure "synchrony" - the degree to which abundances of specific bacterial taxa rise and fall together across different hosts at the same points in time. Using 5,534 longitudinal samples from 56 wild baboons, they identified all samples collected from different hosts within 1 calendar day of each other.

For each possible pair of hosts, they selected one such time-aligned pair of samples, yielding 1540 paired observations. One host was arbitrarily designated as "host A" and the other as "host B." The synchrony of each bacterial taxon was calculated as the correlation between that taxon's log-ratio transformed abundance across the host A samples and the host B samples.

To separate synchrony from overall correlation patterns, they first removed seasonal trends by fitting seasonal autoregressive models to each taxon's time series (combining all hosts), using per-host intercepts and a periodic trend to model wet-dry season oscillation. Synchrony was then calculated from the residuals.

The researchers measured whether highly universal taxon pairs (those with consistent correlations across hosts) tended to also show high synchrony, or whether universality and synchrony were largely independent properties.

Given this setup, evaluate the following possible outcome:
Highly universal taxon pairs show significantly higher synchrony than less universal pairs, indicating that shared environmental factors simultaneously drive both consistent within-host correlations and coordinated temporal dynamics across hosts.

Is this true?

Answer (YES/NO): NO